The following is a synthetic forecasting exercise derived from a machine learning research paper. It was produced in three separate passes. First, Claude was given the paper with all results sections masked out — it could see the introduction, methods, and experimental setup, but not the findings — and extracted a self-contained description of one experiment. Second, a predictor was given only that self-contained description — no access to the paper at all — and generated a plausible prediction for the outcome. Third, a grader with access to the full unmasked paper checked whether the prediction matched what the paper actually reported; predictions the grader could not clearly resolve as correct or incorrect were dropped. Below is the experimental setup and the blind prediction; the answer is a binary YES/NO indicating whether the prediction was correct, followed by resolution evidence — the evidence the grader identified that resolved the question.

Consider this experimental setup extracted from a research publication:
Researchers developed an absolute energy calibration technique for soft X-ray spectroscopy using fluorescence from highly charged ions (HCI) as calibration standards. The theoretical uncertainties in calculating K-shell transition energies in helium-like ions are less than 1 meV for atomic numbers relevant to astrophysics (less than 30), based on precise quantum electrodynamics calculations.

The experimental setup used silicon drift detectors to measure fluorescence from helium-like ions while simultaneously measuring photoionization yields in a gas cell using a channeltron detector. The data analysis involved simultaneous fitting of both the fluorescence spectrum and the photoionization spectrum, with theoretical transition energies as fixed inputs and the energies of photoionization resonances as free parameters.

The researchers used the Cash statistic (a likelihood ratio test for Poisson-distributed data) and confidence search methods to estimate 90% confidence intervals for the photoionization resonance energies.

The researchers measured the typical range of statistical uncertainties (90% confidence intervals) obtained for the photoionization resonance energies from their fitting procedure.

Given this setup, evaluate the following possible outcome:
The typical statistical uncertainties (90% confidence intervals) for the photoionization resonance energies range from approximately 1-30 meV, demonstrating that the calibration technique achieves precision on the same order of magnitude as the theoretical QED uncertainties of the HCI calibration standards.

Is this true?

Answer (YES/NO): NO